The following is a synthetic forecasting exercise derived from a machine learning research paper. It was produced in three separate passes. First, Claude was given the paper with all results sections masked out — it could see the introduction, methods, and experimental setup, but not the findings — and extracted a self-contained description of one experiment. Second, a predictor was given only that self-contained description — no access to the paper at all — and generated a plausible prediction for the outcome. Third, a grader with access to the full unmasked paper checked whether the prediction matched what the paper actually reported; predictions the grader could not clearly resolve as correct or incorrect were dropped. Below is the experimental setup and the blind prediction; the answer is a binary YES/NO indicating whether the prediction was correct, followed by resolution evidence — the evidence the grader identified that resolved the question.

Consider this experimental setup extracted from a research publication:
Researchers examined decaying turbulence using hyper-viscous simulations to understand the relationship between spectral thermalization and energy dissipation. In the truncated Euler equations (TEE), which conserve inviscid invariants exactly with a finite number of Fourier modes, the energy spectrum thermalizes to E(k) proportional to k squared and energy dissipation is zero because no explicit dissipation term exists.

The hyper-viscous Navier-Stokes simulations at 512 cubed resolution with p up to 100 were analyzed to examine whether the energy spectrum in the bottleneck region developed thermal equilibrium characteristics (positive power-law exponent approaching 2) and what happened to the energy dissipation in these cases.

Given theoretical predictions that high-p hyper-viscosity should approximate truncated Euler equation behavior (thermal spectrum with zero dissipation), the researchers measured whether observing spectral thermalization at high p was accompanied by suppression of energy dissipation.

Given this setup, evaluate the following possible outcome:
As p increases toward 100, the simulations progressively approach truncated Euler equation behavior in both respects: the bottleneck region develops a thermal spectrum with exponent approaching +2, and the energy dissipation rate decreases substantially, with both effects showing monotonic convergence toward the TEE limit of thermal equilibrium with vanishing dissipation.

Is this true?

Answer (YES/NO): NO